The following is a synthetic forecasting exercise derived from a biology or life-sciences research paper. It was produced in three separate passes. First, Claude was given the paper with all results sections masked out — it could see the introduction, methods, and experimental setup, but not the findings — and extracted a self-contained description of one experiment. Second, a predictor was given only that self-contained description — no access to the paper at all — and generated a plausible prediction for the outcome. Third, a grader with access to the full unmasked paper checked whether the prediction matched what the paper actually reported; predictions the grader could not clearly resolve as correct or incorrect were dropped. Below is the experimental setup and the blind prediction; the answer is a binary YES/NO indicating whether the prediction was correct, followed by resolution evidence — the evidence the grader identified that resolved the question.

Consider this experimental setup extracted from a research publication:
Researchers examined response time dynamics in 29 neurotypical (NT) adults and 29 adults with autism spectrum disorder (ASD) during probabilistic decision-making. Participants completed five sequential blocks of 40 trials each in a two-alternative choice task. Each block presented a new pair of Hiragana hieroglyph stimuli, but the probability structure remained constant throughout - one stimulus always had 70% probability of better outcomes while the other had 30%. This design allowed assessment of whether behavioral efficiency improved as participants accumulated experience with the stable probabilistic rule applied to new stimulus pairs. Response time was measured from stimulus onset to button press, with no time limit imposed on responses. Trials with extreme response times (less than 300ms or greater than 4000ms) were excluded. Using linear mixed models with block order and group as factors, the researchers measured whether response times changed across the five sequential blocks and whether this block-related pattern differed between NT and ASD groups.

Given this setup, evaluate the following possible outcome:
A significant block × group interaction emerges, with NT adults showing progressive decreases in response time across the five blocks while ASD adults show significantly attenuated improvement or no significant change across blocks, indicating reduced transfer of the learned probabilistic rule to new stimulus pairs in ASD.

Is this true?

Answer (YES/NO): NO